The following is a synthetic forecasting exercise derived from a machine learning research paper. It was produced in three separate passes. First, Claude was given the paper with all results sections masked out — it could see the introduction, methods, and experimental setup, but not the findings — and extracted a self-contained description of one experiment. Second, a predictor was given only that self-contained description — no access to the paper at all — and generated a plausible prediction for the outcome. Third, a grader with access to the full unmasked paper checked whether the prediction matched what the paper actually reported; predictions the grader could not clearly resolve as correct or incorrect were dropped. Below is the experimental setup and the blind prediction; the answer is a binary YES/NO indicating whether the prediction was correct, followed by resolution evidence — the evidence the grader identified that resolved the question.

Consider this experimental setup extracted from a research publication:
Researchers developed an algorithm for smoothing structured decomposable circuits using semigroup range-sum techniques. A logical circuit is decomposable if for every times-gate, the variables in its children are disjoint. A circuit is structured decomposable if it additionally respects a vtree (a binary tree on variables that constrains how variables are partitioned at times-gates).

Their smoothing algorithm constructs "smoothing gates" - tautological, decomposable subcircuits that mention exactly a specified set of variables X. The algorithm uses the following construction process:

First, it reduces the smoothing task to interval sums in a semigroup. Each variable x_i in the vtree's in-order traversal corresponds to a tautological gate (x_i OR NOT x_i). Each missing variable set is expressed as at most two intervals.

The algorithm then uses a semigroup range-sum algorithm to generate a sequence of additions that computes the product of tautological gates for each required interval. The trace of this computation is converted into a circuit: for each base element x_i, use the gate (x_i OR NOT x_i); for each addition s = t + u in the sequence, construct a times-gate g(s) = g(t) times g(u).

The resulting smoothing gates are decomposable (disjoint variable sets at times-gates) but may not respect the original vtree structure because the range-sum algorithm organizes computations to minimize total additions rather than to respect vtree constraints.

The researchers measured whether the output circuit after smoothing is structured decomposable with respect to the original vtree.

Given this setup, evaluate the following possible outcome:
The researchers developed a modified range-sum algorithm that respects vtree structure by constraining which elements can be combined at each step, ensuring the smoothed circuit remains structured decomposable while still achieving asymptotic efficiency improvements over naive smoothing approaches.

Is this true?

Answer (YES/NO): NO